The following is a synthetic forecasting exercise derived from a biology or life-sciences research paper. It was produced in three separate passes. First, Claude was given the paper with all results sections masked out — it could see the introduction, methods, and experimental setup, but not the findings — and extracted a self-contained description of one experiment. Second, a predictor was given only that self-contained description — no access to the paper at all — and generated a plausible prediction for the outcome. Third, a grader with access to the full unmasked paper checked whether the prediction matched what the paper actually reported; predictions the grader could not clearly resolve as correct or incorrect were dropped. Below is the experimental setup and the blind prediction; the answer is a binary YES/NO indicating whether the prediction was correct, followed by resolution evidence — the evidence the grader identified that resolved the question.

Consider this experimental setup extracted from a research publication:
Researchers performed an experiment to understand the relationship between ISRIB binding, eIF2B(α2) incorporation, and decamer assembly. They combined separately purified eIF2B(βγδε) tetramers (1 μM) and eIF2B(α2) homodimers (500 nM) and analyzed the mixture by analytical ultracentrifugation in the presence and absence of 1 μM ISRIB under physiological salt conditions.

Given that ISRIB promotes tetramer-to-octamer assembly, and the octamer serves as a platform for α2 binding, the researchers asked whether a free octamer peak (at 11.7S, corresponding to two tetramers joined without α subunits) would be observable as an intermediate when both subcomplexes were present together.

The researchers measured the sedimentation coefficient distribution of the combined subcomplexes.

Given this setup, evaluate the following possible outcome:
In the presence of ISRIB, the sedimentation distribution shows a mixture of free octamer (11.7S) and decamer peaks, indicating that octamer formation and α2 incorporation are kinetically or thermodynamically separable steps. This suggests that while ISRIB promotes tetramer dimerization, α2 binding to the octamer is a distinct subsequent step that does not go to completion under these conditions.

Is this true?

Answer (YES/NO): NO